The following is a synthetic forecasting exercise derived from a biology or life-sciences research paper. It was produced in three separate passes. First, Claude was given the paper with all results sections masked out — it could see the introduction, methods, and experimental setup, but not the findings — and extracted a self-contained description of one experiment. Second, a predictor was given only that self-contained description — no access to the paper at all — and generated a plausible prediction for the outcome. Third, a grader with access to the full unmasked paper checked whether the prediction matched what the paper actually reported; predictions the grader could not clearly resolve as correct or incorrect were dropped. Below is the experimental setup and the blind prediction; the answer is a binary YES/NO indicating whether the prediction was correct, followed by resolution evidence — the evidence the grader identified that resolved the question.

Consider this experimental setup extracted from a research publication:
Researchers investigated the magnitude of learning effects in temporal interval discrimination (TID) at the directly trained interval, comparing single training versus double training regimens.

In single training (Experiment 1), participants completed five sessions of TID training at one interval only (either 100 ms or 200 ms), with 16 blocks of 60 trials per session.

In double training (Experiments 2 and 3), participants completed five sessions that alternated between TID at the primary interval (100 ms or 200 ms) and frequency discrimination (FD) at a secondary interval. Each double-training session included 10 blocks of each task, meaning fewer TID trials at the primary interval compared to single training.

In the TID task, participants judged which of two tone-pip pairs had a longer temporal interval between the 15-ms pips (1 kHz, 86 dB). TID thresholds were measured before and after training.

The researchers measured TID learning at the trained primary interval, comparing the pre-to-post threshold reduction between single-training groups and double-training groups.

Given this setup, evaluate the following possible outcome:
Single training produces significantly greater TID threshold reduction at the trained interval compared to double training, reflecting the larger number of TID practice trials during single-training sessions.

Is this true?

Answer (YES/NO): NO